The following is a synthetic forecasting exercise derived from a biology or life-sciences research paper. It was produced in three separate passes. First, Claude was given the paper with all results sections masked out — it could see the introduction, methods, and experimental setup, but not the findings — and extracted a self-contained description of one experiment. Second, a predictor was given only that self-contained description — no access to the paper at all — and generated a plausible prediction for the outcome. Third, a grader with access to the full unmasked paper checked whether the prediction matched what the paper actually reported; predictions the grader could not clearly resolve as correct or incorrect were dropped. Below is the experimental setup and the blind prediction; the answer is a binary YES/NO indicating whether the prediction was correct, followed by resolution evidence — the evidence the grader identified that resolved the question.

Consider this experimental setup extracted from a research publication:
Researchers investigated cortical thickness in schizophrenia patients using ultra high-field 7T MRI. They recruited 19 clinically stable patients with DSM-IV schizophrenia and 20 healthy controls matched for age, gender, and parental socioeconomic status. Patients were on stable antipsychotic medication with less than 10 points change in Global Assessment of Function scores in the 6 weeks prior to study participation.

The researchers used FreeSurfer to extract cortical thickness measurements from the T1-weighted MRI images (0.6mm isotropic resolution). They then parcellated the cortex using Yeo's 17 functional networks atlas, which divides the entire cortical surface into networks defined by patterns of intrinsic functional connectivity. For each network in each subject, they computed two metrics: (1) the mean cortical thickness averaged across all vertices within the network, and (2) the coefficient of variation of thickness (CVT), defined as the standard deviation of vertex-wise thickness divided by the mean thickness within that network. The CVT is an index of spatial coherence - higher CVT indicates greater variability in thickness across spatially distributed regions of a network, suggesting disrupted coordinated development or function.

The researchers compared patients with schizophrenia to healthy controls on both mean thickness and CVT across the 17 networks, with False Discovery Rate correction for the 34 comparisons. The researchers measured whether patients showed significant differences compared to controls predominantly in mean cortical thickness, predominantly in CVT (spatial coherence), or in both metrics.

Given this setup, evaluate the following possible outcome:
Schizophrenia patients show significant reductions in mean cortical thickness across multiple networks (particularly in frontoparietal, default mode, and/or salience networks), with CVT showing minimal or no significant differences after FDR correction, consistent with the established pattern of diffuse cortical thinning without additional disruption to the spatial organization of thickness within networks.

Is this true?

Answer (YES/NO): NO